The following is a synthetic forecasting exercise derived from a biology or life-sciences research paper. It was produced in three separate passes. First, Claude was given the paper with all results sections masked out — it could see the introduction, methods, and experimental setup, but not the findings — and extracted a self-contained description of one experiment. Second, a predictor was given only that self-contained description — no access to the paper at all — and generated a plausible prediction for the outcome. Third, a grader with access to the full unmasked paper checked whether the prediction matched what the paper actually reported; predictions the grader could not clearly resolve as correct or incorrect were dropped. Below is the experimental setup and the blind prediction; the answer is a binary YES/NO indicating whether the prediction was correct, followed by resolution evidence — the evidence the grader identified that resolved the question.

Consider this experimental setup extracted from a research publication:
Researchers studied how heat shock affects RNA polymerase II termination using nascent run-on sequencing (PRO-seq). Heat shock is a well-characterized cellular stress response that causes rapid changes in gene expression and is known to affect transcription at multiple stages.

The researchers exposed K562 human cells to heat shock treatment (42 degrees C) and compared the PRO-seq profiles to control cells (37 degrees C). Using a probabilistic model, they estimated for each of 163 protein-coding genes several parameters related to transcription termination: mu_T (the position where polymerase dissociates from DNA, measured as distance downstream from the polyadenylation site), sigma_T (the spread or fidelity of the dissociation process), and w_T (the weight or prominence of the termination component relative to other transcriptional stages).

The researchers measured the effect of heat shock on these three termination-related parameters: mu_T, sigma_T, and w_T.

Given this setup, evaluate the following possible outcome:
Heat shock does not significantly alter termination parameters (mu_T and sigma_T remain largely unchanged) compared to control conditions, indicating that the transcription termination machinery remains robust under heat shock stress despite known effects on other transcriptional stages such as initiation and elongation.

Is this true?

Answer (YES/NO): NO